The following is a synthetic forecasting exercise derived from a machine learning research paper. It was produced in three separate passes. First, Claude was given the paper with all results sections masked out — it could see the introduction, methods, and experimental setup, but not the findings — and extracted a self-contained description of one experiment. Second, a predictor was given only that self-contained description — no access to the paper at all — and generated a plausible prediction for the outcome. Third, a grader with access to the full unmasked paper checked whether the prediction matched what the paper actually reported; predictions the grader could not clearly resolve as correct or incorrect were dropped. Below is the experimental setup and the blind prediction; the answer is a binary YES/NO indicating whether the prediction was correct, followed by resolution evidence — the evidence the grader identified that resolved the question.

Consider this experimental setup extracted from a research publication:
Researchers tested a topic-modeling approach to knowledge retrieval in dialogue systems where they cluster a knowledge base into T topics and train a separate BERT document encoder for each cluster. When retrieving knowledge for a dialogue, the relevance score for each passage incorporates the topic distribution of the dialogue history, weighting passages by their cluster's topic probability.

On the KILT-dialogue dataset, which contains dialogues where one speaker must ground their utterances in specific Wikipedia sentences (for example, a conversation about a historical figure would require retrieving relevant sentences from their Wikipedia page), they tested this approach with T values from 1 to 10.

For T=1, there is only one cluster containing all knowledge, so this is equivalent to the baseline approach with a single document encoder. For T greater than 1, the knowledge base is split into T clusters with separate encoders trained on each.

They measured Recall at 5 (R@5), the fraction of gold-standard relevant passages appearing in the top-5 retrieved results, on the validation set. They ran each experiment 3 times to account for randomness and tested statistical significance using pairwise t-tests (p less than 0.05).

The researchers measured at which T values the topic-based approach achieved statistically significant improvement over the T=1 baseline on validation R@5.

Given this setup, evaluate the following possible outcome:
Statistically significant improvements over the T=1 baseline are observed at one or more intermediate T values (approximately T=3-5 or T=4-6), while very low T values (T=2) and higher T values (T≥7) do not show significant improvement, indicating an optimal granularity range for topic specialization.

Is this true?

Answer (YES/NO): NO